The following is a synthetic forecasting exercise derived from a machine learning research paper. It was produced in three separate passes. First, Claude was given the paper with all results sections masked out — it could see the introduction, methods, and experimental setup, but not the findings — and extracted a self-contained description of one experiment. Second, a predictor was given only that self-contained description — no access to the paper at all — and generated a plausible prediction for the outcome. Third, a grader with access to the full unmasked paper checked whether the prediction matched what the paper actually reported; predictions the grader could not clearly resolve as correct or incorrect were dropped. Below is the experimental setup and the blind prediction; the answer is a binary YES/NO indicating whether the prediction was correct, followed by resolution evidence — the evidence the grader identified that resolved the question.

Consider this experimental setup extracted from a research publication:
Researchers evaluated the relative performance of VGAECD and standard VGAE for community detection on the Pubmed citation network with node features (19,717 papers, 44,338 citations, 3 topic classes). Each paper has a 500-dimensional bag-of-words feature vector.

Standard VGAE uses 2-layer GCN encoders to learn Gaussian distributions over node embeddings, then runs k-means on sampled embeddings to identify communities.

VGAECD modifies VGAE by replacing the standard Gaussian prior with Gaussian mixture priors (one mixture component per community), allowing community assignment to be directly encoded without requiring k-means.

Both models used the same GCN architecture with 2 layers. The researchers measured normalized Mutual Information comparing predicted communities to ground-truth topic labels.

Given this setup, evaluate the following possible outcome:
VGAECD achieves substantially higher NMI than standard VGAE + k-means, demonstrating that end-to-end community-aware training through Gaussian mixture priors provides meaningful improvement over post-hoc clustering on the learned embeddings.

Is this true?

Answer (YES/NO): YES